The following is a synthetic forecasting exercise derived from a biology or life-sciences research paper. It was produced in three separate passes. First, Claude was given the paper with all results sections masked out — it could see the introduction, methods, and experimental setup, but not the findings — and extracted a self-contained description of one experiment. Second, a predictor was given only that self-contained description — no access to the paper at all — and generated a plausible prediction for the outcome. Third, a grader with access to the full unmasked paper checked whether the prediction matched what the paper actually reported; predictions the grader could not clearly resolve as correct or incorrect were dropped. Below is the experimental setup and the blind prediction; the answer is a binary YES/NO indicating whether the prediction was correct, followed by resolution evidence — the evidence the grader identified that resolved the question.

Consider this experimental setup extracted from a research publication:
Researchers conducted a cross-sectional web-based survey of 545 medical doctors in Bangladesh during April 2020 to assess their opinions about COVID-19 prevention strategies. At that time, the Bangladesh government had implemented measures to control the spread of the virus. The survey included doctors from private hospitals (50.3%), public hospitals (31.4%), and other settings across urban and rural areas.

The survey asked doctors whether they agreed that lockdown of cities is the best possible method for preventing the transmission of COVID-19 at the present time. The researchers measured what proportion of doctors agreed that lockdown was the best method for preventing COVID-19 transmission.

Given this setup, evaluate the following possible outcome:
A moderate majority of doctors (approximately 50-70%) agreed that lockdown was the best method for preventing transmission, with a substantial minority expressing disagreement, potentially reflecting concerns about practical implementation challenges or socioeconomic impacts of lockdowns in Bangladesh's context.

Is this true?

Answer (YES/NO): NO